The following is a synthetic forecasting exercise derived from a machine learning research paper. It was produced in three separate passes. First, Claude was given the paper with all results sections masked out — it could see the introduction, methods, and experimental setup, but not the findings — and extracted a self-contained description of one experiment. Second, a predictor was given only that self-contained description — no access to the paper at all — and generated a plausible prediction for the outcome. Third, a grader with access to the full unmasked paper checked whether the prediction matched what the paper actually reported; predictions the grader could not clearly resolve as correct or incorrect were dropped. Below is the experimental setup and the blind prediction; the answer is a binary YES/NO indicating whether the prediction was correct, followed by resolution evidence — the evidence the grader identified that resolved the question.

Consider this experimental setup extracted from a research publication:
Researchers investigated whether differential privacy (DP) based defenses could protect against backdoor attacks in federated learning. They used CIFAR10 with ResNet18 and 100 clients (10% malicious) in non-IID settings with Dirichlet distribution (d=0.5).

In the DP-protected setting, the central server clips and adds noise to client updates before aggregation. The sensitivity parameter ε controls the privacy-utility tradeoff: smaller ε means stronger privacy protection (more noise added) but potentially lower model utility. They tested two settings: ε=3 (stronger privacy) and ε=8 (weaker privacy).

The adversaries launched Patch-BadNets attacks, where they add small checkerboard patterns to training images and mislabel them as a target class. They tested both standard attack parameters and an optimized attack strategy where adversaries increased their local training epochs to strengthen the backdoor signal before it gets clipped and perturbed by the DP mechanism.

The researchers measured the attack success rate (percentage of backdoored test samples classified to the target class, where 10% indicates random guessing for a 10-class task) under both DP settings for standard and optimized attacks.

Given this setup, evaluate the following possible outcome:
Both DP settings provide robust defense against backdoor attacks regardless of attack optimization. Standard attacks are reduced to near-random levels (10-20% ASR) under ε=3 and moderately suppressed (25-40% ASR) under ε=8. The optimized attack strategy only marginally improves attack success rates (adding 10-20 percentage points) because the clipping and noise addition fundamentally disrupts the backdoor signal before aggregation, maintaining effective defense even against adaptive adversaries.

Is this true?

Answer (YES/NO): NO